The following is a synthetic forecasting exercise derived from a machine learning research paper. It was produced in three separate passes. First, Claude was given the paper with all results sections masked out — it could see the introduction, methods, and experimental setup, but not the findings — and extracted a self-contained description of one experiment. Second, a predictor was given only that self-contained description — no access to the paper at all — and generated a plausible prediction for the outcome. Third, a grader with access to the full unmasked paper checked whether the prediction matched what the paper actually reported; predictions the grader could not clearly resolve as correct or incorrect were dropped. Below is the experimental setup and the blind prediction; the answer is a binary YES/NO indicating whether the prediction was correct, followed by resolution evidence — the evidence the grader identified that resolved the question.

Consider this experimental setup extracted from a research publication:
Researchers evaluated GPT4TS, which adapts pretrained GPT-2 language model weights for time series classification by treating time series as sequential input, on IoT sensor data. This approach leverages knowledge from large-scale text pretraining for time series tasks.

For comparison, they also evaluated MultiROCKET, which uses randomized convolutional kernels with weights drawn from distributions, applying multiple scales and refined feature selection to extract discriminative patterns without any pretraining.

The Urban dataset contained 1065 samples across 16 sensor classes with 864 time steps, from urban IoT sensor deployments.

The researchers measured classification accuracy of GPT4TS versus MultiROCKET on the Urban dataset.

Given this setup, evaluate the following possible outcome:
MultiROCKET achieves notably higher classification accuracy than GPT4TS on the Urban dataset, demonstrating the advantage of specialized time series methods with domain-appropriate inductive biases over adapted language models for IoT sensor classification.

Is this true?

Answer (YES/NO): YES